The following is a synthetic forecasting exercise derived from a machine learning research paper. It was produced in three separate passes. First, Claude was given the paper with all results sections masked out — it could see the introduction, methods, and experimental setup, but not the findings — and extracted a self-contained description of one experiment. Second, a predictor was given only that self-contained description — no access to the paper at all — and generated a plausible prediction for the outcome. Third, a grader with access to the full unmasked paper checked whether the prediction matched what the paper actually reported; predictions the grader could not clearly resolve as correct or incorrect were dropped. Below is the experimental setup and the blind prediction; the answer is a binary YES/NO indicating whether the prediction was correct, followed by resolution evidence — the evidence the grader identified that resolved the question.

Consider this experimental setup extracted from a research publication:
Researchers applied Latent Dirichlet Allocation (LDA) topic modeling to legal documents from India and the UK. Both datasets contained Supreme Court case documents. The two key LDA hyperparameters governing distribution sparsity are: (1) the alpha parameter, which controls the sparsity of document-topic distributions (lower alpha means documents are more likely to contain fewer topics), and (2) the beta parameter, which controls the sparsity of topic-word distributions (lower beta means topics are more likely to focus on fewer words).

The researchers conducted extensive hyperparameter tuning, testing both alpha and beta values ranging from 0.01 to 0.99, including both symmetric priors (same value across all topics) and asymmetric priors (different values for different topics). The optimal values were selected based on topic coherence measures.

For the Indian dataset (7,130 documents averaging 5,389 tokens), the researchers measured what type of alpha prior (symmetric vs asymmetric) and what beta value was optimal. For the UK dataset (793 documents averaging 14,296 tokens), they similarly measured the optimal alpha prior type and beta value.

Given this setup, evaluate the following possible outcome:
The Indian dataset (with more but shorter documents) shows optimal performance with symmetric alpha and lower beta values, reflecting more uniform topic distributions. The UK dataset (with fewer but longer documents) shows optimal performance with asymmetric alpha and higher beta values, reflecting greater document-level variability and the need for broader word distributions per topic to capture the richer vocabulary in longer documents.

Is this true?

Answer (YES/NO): NO